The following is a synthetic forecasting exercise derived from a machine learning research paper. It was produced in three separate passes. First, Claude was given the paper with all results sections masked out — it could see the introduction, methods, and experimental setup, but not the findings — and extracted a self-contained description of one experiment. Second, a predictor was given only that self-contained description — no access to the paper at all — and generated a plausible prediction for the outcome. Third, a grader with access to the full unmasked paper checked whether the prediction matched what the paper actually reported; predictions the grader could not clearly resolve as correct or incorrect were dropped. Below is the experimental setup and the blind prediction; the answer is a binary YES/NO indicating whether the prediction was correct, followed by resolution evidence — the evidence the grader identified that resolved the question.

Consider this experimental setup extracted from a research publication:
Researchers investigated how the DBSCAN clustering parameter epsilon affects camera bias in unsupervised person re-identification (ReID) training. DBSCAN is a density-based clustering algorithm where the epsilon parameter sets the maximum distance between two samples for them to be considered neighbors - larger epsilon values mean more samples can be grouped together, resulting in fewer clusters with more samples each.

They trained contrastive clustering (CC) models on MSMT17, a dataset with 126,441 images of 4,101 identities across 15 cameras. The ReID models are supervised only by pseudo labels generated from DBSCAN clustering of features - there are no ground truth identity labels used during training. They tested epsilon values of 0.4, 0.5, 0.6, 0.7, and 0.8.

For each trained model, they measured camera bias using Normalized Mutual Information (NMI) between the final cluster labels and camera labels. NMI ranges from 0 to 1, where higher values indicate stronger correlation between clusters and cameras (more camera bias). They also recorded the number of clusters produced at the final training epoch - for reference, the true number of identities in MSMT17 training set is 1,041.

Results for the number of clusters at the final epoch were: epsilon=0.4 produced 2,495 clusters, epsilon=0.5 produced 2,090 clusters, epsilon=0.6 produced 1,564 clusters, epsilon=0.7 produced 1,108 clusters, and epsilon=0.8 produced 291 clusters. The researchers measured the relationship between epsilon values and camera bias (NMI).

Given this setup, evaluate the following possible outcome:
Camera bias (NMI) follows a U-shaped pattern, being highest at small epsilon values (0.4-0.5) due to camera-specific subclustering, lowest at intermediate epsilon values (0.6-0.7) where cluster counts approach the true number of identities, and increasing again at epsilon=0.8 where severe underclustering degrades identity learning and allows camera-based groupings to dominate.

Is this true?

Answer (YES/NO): NO